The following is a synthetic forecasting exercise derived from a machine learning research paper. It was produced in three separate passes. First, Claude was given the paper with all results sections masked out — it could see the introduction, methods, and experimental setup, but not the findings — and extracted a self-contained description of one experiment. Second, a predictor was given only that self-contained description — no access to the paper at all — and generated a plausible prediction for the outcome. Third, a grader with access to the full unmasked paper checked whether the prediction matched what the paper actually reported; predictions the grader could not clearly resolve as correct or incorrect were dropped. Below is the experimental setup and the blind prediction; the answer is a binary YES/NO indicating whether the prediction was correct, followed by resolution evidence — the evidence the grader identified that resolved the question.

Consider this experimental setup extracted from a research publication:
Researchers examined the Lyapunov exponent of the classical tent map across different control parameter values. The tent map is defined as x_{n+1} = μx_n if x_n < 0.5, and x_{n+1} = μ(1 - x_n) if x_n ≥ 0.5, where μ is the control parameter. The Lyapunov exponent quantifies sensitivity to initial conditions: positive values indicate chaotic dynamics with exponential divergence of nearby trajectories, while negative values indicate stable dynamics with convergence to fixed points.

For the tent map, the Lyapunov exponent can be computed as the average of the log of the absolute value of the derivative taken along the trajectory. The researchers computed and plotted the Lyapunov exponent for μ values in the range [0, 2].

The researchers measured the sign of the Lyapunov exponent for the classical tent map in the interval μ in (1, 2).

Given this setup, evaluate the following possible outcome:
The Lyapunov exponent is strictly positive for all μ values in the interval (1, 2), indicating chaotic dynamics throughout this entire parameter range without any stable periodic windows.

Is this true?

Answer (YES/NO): YES